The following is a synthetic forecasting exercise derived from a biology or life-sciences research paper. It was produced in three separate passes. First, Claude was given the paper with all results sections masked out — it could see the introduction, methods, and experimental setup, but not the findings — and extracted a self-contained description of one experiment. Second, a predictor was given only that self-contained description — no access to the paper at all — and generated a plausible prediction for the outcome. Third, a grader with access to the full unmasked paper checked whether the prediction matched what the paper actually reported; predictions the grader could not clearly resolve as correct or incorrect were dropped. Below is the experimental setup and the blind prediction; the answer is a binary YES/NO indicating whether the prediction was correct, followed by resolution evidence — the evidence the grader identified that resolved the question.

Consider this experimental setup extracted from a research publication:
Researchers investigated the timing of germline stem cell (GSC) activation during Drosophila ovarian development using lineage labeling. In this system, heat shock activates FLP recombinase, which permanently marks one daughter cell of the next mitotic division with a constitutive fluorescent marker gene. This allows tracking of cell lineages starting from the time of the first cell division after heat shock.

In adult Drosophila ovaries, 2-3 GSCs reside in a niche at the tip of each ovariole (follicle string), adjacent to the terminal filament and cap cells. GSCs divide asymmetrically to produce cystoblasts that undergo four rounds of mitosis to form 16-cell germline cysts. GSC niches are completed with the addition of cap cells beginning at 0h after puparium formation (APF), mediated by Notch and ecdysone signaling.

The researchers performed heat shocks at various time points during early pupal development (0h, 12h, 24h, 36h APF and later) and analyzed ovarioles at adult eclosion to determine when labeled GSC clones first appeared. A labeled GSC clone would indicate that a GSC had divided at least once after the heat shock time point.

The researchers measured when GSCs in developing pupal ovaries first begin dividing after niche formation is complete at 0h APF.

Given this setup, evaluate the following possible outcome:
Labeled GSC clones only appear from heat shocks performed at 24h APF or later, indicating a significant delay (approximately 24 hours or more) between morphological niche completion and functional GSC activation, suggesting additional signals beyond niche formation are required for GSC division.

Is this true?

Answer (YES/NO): NO